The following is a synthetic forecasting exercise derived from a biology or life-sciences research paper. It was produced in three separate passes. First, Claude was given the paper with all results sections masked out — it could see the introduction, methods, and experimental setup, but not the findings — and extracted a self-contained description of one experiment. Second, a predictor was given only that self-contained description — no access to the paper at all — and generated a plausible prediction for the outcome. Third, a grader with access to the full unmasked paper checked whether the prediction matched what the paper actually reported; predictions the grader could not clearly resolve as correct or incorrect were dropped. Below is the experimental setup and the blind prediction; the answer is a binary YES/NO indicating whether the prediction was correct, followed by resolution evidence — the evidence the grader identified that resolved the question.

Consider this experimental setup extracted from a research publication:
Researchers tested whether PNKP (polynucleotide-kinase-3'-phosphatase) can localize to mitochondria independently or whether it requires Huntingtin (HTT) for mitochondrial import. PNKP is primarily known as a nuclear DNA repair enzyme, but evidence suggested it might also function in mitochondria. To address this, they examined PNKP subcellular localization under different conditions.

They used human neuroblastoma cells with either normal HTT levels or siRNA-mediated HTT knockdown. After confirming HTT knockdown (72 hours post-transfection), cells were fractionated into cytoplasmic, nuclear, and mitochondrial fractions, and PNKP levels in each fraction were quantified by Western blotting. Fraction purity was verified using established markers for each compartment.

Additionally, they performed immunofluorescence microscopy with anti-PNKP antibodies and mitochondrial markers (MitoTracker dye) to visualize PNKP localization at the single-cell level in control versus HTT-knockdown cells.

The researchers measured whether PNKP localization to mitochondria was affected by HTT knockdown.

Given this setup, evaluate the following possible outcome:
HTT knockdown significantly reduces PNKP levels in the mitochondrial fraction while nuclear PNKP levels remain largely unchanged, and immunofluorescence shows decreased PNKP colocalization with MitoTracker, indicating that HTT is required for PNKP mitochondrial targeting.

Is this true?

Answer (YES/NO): NO